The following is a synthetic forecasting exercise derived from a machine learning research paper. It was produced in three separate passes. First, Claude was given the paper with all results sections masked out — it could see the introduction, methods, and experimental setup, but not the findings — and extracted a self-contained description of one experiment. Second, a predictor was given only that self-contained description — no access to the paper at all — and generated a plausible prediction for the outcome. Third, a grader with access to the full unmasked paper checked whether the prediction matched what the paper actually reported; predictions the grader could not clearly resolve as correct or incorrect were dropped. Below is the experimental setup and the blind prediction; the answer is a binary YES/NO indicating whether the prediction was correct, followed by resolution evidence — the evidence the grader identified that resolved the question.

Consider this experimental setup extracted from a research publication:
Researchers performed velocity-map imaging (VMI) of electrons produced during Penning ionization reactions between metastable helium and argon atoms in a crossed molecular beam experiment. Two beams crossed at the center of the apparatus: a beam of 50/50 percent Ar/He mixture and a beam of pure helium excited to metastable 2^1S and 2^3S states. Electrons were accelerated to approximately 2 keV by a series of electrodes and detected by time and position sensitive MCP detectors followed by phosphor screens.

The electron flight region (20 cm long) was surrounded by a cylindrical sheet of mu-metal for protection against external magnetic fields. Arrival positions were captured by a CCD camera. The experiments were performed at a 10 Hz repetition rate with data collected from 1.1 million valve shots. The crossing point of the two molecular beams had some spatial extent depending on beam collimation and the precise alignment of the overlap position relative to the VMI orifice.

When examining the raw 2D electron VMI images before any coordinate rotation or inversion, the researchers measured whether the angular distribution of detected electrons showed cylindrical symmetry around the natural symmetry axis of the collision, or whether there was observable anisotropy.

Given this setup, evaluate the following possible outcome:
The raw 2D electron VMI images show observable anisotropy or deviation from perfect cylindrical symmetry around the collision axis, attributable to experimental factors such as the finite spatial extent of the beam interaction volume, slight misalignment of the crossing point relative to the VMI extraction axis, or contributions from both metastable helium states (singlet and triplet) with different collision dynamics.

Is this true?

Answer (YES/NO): YES